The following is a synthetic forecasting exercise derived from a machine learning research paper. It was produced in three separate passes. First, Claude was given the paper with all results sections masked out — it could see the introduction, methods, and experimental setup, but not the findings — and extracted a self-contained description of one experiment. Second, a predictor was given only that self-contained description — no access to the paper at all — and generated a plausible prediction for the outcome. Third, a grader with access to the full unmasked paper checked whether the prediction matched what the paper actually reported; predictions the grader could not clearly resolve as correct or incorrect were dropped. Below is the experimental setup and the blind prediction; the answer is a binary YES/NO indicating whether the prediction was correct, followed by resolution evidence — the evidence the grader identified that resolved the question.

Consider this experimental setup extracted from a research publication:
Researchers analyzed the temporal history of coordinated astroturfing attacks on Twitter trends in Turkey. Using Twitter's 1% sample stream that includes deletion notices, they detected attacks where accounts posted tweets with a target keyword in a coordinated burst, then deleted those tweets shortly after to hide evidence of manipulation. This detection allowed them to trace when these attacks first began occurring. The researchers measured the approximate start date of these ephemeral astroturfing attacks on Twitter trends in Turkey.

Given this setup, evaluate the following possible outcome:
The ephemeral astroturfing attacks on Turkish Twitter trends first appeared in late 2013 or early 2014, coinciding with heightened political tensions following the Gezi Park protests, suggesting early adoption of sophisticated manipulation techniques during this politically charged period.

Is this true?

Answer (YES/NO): NO